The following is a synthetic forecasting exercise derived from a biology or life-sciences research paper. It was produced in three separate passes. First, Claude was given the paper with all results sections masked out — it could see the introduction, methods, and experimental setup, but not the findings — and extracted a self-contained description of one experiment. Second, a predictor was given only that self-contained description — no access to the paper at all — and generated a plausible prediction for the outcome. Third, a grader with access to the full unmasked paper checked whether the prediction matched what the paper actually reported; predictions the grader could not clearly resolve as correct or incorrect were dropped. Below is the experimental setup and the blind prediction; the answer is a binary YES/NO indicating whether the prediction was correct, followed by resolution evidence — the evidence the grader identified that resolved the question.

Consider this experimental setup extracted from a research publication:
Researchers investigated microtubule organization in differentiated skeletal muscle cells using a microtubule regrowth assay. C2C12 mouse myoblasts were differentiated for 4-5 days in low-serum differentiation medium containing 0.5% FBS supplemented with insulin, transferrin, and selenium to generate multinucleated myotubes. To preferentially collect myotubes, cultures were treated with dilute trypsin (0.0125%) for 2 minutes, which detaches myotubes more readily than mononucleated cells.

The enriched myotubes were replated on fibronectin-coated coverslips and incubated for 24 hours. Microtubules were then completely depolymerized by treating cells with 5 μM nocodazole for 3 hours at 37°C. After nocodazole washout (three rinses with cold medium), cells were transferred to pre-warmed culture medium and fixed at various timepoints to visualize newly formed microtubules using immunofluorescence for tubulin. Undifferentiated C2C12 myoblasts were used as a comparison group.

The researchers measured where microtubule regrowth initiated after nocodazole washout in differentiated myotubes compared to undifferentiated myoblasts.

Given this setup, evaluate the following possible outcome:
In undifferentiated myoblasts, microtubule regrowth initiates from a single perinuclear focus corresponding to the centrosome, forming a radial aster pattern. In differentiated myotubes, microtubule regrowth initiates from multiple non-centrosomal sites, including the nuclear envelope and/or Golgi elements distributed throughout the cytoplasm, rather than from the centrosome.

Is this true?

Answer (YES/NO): YES